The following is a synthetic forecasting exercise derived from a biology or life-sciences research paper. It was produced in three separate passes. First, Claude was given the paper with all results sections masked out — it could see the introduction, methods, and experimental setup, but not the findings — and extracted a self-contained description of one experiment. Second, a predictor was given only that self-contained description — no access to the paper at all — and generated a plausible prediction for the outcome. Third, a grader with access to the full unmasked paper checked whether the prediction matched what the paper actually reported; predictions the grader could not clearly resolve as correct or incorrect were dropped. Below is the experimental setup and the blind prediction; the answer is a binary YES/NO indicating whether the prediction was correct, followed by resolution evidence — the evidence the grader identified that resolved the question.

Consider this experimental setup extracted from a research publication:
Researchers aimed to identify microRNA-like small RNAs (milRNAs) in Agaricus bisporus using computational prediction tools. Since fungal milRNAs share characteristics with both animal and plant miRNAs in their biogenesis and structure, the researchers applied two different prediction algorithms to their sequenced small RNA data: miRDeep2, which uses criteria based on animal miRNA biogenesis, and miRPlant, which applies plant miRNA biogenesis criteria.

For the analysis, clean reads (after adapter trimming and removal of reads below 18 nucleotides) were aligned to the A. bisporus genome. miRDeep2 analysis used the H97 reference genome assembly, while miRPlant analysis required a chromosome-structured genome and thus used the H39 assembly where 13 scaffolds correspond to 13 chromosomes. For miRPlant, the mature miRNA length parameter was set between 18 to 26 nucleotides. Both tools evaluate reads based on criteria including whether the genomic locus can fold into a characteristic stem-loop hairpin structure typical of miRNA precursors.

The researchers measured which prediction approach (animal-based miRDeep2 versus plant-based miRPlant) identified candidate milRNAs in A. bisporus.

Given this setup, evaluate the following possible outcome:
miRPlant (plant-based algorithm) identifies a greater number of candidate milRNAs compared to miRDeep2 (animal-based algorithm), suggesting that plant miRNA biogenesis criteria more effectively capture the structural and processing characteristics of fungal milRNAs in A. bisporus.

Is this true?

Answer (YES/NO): YES